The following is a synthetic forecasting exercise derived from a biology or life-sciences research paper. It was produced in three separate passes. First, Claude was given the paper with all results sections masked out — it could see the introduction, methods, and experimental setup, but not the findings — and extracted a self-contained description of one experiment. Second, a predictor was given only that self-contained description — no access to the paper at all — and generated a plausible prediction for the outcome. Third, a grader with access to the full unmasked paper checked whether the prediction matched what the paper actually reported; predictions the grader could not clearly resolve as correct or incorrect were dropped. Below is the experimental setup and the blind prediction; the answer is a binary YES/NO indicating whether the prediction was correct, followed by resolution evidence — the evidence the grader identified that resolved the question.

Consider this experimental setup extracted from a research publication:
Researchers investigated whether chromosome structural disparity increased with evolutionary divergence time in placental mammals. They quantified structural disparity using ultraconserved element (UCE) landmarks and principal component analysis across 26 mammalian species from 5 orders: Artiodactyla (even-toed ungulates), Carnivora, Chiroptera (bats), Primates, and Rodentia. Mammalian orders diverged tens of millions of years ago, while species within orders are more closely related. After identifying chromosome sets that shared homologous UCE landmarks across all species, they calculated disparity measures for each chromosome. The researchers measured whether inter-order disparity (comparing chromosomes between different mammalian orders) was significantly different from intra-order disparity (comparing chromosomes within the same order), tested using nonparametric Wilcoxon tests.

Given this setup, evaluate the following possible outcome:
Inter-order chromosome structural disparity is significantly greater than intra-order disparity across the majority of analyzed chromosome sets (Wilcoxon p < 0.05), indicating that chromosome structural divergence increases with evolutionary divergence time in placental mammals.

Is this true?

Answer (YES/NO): YES